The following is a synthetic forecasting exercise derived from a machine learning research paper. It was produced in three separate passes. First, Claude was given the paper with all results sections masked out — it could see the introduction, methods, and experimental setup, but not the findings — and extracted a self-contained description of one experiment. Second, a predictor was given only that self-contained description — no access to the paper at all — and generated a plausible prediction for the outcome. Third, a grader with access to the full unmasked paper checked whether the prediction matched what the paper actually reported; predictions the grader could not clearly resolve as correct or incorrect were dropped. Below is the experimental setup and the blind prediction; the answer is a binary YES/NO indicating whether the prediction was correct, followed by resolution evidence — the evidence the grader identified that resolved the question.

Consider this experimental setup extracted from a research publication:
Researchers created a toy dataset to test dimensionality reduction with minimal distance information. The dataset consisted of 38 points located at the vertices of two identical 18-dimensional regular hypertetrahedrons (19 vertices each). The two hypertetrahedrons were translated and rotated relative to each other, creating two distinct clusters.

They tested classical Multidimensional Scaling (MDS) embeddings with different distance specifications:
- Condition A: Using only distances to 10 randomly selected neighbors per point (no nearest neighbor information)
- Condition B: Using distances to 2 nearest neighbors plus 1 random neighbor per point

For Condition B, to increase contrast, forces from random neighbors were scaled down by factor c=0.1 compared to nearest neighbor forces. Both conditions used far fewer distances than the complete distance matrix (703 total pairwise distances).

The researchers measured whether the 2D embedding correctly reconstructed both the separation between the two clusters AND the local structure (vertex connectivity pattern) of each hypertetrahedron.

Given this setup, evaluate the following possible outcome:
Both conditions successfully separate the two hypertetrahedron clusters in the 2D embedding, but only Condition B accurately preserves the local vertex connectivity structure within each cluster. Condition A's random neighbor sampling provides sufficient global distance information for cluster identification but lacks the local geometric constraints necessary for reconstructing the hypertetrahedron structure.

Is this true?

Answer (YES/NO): NO